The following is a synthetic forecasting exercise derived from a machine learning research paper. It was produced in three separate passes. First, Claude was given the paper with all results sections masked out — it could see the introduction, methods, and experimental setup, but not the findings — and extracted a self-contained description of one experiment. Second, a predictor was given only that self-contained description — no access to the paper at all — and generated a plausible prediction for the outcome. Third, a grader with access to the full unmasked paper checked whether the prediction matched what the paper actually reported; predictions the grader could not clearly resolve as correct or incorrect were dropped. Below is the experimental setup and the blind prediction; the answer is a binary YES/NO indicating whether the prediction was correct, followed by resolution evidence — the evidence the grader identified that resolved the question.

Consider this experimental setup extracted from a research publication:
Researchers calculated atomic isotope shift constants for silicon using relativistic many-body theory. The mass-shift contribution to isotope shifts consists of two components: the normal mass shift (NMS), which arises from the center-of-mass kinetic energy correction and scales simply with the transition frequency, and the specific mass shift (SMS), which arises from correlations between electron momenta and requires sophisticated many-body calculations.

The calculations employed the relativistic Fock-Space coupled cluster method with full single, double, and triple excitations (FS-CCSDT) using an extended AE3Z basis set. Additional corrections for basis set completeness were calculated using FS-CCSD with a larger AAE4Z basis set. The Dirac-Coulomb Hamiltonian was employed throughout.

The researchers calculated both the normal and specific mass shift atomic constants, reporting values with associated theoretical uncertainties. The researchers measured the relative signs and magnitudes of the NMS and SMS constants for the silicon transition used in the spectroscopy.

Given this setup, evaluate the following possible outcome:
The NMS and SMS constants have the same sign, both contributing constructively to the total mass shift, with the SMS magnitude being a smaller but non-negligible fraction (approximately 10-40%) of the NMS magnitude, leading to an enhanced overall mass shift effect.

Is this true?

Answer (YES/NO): NO